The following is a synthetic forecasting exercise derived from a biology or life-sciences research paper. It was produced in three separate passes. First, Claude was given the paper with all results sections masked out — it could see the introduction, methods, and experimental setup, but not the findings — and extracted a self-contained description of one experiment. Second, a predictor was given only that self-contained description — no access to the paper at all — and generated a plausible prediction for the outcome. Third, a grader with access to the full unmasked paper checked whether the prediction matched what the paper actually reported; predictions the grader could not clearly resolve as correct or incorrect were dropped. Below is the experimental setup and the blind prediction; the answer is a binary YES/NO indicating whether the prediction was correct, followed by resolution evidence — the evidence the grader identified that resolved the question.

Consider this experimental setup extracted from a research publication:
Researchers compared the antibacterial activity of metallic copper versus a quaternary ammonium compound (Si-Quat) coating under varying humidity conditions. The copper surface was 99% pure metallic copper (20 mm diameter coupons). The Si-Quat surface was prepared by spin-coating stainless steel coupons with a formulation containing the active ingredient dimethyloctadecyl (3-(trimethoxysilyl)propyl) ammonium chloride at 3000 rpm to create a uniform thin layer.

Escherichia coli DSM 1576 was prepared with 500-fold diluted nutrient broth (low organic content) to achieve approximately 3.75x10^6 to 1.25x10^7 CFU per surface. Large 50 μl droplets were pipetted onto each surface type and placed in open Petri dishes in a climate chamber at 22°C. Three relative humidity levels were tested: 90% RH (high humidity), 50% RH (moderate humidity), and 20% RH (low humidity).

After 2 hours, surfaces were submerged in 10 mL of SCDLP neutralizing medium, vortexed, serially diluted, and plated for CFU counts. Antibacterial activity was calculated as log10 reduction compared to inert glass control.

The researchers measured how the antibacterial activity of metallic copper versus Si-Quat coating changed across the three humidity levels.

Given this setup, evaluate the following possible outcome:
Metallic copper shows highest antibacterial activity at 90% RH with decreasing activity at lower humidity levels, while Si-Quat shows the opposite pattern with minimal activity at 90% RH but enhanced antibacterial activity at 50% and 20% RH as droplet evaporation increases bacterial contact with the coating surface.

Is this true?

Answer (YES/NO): NO